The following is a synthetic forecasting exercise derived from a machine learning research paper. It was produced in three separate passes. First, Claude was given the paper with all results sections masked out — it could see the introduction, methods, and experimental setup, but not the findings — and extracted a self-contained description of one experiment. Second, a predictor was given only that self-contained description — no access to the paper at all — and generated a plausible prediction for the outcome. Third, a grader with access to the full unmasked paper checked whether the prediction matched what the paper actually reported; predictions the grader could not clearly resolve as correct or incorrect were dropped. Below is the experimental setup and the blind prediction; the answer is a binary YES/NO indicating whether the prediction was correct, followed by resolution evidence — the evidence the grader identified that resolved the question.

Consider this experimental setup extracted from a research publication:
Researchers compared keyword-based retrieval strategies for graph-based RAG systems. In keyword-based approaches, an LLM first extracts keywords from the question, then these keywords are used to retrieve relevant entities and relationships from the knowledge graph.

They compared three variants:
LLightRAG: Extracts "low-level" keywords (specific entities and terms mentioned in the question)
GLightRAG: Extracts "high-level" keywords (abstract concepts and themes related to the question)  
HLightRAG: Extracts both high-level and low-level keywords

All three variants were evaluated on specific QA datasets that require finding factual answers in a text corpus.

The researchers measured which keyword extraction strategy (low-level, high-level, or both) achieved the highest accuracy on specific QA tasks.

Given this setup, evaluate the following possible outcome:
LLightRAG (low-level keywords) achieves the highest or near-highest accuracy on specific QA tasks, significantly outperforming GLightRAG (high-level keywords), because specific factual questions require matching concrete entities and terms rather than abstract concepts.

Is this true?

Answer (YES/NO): NO